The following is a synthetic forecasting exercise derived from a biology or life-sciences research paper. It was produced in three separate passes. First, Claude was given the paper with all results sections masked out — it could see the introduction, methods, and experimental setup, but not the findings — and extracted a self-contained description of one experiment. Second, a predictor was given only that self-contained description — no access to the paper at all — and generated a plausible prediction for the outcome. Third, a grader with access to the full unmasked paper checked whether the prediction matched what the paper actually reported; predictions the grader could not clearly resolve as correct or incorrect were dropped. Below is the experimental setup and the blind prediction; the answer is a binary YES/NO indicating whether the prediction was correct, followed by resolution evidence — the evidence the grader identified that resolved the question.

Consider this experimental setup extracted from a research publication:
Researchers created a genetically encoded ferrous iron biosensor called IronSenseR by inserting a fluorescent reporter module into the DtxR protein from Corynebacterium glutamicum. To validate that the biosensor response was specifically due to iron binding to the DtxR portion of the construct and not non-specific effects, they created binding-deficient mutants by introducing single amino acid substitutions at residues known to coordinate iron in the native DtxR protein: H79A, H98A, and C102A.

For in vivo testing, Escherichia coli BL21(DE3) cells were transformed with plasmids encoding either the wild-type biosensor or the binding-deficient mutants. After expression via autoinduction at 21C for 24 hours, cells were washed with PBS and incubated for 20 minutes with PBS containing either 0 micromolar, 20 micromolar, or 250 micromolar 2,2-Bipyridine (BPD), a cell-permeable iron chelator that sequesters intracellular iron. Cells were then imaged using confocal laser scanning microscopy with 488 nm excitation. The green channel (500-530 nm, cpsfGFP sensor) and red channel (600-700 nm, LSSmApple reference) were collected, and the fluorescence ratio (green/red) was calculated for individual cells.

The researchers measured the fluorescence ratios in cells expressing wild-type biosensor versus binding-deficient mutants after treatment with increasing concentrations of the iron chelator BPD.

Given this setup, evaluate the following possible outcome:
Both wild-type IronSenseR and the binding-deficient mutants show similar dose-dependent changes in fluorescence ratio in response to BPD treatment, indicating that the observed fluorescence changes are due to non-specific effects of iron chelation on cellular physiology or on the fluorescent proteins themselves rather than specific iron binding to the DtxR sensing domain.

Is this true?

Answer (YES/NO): NO